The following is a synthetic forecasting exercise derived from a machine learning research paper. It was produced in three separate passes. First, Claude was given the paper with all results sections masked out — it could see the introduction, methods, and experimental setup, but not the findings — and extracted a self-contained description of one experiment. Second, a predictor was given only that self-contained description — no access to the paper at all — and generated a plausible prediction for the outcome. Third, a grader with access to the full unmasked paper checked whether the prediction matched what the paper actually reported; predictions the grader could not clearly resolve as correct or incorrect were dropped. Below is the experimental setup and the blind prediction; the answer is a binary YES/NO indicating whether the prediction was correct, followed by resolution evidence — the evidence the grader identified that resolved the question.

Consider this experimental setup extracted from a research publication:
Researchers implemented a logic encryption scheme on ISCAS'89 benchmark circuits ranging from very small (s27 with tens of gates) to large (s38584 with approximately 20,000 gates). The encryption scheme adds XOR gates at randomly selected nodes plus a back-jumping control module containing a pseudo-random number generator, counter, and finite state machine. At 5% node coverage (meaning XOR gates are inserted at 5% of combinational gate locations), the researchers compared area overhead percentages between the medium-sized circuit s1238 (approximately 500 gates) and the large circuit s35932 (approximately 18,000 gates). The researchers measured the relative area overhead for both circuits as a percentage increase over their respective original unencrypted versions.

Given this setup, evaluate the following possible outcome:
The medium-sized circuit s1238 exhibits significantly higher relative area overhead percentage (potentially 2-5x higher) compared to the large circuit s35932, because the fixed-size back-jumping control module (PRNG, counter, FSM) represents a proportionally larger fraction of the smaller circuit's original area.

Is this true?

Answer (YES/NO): NO